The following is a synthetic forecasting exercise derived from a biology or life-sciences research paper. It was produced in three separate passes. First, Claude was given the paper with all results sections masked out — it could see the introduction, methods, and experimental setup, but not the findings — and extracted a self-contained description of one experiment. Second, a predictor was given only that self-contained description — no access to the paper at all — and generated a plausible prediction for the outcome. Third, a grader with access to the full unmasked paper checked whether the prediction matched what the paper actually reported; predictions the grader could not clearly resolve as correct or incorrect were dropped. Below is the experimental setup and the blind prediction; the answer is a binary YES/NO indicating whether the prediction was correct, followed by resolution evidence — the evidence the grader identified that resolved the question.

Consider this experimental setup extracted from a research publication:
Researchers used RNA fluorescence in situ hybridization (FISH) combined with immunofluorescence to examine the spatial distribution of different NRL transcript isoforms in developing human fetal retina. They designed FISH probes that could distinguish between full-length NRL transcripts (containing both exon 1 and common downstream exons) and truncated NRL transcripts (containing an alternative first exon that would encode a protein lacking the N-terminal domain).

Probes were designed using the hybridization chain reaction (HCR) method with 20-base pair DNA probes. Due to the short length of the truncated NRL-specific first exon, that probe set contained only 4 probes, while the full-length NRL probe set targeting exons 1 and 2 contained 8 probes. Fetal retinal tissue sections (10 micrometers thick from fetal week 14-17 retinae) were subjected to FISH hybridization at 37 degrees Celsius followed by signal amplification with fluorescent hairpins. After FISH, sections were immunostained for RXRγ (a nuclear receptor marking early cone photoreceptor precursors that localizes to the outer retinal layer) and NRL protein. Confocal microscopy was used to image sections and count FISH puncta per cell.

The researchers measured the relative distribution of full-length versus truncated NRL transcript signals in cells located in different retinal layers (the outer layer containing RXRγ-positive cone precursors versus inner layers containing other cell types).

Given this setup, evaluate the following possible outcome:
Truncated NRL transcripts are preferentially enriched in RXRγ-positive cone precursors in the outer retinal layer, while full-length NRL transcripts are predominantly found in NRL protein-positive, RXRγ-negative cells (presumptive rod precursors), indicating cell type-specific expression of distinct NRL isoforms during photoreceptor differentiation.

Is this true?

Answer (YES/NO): YES